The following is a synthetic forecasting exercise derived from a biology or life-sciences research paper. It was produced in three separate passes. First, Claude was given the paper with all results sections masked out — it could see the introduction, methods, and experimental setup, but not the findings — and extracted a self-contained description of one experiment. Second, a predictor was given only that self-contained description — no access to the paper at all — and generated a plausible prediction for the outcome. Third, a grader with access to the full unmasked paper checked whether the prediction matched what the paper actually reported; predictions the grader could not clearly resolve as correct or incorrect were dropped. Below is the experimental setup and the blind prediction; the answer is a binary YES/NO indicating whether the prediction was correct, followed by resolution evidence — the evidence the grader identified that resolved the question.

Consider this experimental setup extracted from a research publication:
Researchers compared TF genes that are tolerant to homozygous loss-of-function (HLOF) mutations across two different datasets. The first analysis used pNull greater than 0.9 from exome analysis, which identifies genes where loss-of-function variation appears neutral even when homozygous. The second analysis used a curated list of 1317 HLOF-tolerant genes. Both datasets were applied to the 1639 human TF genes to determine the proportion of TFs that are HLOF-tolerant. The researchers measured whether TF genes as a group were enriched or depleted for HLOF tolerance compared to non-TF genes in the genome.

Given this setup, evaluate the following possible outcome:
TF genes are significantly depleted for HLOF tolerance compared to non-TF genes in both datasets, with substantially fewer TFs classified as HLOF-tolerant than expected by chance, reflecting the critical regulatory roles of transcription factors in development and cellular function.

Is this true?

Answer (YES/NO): NO